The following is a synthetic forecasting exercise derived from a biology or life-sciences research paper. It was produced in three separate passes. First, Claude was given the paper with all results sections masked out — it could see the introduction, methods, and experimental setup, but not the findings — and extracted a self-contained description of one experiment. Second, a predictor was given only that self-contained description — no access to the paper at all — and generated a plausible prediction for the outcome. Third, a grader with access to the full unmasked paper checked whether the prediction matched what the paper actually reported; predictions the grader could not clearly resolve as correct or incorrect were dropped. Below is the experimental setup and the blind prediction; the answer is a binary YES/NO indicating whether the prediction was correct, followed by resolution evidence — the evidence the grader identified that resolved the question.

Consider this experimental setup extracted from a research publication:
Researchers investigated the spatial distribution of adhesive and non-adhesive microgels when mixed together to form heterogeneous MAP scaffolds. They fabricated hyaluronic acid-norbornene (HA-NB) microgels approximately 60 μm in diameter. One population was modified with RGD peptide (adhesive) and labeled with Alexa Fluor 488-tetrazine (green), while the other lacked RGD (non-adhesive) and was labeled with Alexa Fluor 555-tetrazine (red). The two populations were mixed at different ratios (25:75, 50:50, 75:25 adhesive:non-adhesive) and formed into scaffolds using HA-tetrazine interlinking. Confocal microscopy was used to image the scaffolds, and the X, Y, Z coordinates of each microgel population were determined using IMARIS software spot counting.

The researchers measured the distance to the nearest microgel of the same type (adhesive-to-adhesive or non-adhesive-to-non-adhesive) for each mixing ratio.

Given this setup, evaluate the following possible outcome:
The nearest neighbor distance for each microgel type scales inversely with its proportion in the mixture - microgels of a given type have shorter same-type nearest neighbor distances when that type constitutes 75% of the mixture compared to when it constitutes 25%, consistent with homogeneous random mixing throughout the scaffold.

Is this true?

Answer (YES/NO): YES